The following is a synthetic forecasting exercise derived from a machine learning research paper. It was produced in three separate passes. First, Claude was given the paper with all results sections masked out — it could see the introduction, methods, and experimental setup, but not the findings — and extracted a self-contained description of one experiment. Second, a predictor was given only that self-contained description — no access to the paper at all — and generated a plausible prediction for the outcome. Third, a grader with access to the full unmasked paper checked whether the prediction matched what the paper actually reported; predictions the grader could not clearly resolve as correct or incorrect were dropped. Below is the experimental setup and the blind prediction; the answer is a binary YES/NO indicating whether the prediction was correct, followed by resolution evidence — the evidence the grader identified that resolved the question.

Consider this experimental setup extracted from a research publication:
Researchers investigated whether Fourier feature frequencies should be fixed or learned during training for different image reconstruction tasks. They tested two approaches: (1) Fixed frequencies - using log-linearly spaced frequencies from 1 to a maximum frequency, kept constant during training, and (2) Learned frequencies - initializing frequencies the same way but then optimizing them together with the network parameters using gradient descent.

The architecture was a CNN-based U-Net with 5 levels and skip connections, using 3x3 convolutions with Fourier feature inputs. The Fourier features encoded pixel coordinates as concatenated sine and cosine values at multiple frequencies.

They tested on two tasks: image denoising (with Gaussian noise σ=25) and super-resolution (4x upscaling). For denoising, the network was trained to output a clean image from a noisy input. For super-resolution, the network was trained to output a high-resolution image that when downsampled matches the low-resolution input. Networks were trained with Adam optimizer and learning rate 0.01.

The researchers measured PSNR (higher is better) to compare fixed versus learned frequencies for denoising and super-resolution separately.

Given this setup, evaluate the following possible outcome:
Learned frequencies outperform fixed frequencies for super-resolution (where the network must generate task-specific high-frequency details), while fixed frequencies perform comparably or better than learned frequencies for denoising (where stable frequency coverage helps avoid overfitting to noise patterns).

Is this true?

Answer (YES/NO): YES